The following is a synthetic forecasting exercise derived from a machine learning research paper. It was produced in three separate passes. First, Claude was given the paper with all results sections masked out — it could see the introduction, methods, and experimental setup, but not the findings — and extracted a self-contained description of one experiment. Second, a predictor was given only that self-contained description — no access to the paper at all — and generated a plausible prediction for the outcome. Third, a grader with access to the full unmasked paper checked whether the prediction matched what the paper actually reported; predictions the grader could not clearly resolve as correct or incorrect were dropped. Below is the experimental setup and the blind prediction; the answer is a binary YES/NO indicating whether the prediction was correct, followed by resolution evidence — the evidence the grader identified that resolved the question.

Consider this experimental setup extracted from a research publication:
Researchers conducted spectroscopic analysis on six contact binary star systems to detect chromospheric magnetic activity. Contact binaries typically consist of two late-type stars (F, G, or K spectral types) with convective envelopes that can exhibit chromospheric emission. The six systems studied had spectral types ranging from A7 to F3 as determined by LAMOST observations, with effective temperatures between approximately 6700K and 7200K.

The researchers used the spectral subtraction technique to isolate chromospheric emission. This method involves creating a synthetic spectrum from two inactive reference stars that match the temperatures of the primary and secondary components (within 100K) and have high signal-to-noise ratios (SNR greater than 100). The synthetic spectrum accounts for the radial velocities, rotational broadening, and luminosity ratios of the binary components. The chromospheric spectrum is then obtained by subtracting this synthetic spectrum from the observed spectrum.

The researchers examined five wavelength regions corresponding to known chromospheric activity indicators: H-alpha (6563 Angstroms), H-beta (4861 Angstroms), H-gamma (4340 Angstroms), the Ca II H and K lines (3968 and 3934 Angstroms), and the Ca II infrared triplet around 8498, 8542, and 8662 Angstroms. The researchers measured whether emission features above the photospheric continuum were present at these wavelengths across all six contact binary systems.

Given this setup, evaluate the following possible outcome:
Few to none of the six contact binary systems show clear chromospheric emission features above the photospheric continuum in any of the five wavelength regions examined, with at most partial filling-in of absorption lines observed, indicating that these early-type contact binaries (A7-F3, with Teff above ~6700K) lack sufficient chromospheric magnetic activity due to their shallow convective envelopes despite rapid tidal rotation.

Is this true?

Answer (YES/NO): YES